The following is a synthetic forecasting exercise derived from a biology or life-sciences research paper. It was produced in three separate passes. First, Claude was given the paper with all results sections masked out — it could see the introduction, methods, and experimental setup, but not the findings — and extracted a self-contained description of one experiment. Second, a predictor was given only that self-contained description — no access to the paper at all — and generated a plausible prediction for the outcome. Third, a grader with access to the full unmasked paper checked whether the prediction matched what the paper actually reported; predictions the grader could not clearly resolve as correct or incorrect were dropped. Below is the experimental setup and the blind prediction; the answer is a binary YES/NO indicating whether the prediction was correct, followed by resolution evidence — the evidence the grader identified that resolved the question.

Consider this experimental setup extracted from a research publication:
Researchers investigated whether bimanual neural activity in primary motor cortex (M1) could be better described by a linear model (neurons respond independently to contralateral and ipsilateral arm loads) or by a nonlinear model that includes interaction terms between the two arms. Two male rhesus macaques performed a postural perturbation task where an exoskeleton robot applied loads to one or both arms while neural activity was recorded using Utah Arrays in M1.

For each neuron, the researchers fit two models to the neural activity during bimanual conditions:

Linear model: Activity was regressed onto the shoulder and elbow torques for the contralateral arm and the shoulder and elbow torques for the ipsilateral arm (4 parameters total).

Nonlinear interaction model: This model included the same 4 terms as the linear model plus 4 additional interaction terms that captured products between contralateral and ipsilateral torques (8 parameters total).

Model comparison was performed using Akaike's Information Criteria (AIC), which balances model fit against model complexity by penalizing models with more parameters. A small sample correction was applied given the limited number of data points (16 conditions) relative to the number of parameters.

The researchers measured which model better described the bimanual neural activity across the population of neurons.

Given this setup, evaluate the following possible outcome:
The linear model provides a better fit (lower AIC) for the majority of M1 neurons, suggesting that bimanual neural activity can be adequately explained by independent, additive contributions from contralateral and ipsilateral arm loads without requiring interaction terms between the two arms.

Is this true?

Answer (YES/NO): YES